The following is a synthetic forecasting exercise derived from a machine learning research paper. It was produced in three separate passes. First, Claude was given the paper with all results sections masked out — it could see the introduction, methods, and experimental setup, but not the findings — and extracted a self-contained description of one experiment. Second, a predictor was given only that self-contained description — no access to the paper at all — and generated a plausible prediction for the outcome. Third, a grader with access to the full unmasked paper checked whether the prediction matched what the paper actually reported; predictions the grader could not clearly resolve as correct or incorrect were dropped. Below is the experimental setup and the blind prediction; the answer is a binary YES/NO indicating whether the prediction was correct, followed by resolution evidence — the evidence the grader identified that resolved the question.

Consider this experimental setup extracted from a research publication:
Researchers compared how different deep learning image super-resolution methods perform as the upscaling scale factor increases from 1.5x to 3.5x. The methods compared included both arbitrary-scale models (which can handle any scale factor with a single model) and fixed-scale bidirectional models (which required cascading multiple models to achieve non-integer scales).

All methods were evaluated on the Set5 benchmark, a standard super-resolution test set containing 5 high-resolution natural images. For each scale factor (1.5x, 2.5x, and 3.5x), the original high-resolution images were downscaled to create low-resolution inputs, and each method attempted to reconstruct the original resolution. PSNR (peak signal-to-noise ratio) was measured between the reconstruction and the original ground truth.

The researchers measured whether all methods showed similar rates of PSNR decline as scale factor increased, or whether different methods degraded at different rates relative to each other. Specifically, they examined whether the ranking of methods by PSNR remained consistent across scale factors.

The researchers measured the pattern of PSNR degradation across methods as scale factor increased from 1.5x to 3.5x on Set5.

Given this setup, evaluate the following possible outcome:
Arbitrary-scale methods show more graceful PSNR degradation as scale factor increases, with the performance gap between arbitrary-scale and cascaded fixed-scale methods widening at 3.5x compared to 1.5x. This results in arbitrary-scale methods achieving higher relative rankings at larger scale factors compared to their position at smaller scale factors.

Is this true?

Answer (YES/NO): NO